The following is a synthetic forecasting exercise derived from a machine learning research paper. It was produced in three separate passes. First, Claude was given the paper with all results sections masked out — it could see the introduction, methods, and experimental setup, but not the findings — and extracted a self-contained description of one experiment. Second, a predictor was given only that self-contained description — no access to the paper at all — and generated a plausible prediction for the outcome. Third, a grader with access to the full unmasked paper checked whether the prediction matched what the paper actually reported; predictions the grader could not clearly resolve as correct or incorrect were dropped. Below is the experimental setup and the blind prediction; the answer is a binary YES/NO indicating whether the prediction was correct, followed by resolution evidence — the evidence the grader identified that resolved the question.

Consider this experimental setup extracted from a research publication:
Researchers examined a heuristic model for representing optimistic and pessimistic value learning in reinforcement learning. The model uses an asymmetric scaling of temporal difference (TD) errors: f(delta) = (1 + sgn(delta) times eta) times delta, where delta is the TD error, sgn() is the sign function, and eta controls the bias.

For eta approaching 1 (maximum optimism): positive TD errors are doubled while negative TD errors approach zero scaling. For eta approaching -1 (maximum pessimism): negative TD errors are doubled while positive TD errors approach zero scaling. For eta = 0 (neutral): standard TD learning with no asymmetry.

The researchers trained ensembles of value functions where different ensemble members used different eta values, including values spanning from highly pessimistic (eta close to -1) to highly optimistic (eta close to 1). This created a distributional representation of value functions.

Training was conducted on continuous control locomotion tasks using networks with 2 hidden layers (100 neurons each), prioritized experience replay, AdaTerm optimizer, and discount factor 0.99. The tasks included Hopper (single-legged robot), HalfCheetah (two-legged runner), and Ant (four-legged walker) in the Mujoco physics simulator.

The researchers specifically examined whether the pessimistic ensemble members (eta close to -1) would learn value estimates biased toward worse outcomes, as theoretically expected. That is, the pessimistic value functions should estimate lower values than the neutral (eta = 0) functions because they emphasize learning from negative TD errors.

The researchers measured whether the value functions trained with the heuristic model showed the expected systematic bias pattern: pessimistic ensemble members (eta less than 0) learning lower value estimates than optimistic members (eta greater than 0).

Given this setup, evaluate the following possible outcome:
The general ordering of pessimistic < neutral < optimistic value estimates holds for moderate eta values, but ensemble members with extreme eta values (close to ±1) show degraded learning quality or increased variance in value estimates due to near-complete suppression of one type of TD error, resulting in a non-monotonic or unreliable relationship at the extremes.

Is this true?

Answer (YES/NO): NO